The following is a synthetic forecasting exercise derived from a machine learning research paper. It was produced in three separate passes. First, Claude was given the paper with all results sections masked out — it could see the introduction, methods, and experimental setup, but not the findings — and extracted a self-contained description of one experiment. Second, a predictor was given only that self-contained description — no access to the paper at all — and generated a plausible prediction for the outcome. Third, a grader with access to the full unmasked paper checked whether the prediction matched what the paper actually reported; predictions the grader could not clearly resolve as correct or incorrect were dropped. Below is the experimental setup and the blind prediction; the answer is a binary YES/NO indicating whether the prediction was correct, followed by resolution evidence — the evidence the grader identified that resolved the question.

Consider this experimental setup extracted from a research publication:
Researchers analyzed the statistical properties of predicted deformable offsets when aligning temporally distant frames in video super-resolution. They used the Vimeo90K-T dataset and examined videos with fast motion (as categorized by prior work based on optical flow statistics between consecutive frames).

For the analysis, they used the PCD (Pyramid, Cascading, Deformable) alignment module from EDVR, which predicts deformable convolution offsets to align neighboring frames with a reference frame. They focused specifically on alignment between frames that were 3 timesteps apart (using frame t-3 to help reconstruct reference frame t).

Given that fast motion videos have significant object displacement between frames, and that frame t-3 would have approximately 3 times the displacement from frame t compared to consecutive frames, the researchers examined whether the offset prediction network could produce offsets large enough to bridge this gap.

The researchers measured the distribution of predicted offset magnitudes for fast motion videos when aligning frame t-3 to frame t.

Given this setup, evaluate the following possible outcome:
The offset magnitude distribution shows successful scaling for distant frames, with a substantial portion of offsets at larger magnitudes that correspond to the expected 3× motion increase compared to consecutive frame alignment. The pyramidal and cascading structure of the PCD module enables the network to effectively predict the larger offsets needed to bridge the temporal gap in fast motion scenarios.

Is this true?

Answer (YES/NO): NO